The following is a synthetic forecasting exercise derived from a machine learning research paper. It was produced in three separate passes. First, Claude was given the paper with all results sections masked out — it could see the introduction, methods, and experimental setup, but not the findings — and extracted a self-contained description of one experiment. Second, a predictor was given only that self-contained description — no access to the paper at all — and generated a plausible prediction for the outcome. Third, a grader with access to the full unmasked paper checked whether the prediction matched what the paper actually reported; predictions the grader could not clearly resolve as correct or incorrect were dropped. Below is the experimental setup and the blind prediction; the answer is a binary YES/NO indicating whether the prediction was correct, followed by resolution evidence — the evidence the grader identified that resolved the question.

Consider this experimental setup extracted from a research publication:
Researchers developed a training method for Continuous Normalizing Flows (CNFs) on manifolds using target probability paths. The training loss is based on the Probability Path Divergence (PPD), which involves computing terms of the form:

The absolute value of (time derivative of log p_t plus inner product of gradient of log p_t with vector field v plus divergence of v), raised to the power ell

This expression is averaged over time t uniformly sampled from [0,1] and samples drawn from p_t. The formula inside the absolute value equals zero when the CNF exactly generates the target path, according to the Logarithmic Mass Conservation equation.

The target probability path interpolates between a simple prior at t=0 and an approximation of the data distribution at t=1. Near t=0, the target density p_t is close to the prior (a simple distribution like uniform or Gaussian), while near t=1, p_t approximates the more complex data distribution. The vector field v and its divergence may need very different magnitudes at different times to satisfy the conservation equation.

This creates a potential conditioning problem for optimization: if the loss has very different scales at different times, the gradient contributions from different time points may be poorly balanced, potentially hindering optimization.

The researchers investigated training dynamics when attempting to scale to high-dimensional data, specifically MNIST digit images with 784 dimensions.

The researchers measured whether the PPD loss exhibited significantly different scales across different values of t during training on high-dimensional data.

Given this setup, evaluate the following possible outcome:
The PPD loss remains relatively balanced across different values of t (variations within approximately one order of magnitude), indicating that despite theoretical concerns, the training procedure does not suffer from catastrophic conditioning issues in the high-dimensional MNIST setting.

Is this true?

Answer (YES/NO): NO